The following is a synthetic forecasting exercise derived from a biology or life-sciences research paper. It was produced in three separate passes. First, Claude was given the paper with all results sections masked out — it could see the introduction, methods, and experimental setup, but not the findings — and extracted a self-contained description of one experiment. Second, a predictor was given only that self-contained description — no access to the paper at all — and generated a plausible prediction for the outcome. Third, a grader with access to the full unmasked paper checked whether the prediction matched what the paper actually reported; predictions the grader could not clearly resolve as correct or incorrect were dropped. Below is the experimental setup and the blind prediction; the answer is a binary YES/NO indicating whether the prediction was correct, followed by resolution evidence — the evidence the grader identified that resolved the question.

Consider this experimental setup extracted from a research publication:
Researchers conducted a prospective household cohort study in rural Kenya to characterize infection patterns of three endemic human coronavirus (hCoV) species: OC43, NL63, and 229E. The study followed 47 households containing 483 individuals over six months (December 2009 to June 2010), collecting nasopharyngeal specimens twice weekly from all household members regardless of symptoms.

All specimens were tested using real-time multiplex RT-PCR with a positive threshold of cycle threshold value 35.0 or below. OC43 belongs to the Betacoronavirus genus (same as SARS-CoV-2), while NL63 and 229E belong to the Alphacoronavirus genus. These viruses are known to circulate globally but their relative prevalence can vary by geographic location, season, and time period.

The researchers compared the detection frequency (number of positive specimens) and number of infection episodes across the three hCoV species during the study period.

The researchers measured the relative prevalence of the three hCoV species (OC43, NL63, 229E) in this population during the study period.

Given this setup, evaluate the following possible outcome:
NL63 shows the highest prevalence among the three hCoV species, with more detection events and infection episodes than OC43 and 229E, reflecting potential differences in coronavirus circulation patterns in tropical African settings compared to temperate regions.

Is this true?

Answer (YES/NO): NO